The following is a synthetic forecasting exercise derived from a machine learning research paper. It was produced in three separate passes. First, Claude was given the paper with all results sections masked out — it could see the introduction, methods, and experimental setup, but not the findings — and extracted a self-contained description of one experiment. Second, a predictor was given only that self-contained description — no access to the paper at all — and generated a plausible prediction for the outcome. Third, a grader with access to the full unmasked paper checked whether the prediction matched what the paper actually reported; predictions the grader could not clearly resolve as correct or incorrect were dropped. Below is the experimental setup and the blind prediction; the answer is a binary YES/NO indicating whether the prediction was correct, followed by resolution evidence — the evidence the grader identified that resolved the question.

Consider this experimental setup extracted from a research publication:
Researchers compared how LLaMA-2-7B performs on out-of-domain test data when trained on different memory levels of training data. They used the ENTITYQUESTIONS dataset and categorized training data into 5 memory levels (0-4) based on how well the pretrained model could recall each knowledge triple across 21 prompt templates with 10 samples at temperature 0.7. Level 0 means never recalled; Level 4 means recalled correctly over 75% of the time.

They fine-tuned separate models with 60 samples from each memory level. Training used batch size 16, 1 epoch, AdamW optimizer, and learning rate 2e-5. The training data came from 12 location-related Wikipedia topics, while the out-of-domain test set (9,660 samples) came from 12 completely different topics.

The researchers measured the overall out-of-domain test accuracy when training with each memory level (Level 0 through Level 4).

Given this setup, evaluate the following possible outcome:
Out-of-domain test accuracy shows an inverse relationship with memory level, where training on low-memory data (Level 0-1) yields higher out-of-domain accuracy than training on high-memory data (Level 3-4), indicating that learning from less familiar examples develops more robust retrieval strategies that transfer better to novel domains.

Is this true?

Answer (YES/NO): NO